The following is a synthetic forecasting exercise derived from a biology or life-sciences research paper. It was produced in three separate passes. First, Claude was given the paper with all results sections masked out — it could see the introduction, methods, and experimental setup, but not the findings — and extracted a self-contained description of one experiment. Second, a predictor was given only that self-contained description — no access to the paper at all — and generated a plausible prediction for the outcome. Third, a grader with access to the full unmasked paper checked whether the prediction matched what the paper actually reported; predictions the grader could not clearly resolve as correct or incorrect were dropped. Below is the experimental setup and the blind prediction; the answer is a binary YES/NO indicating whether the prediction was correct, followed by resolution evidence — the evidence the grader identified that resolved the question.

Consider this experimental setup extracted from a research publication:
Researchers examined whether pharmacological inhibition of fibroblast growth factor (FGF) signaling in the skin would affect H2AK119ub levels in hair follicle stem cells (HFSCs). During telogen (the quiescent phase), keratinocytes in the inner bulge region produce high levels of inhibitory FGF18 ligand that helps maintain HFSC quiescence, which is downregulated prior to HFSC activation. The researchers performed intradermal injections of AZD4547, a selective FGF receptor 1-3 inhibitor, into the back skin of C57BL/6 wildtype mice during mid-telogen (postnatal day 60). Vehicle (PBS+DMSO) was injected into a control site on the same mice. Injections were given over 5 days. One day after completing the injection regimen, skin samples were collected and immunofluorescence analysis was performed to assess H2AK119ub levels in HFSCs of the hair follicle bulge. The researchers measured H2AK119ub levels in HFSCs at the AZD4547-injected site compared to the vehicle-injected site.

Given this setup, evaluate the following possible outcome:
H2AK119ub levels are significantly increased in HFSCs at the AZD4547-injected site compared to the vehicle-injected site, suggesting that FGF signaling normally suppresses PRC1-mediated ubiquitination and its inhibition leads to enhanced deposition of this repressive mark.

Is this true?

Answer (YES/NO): NO